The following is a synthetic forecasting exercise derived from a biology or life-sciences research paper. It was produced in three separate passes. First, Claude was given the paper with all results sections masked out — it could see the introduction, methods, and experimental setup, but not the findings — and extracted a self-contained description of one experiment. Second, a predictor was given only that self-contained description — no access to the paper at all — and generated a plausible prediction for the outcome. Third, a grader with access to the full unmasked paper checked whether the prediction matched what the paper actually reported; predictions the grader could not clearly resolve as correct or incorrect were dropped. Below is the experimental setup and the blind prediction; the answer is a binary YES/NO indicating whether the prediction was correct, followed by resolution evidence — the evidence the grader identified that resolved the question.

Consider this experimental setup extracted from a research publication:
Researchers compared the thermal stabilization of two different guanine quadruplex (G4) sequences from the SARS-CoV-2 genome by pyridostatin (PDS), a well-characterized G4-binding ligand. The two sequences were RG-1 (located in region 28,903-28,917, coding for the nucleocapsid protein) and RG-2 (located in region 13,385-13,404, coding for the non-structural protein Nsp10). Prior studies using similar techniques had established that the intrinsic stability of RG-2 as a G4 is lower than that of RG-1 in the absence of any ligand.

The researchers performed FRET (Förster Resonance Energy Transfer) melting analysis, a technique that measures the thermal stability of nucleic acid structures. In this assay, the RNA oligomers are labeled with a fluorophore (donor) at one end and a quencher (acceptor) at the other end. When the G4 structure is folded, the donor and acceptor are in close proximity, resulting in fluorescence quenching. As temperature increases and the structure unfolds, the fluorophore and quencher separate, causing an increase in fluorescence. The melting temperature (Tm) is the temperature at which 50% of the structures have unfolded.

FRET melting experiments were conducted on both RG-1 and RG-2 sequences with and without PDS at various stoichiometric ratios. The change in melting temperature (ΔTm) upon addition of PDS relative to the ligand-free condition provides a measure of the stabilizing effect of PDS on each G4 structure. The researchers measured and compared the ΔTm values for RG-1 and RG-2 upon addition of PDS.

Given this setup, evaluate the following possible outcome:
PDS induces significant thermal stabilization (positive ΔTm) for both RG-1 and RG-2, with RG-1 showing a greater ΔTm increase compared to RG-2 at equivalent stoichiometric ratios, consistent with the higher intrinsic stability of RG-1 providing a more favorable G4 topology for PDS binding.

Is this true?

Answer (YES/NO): NO